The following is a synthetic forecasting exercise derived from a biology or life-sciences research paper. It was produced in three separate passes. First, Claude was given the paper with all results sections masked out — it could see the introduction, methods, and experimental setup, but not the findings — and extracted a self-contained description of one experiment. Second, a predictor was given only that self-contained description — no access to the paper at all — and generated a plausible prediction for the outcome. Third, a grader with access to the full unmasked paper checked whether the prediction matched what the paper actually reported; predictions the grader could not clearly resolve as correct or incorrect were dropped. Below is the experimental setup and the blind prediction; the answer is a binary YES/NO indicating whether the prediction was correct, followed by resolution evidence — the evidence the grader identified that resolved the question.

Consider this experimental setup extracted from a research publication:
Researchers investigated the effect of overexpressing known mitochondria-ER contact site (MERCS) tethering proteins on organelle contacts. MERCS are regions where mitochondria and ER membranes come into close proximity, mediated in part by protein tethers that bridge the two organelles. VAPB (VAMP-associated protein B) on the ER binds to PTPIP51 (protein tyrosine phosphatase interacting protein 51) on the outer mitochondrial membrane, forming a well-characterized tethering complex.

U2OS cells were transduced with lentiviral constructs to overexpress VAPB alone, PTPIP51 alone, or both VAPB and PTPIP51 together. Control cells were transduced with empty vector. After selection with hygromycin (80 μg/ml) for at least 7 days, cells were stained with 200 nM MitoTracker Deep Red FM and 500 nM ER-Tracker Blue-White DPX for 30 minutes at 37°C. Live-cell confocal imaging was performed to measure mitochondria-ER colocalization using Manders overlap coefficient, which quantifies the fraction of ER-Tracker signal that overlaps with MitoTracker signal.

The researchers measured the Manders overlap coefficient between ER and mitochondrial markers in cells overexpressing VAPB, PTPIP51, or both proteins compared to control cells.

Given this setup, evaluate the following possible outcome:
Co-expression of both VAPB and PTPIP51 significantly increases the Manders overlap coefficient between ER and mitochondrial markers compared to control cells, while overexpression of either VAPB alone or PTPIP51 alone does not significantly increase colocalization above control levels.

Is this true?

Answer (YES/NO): NO